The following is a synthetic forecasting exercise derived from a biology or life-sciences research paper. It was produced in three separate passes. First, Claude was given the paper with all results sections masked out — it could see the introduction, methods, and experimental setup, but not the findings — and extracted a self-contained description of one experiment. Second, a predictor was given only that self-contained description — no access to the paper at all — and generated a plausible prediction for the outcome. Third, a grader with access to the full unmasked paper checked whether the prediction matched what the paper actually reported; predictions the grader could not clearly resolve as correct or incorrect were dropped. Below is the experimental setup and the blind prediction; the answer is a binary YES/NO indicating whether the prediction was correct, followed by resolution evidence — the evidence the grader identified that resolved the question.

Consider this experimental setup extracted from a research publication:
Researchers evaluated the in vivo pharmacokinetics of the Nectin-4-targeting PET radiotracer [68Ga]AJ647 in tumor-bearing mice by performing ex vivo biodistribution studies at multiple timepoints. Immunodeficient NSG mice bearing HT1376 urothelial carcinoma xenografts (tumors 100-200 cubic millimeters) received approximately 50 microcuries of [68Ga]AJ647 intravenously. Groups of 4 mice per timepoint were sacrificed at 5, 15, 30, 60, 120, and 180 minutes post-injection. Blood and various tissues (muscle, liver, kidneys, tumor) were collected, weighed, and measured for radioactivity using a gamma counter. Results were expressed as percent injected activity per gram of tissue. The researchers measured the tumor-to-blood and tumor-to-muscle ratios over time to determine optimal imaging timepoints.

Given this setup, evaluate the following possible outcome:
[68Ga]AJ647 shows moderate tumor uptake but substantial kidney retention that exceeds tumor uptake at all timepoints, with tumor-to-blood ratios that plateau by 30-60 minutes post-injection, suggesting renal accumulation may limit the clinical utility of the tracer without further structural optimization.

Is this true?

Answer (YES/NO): NO